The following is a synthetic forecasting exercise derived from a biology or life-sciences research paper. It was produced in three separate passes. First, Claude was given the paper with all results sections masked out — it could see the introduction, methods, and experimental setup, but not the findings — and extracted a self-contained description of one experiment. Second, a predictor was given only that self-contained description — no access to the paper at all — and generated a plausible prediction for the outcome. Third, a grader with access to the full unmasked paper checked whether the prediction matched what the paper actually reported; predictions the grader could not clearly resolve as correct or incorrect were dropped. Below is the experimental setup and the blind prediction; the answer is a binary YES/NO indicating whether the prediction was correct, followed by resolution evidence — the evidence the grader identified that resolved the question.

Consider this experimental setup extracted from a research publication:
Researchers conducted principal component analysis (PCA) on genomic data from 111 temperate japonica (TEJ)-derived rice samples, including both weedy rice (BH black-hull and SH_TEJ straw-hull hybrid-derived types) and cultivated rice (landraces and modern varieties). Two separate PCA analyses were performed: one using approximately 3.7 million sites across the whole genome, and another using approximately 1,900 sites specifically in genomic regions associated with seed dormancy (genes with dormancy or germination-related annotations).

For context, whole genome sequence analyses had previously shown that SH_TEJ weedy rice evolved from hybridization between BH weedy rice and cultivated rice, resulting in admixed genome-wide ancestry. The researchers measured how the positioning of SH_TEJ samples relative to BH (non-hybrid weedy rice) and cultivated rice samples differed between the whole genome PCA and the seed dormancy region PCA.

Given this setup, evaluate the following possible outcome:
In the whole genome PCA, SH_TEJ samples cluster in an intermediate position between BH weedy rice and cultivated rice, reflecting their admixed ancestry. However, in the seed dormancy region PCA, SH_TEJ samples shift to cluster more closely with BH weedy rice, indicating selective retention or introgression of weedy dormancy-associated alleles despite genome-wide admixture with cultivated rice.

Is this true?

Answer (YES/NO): YES